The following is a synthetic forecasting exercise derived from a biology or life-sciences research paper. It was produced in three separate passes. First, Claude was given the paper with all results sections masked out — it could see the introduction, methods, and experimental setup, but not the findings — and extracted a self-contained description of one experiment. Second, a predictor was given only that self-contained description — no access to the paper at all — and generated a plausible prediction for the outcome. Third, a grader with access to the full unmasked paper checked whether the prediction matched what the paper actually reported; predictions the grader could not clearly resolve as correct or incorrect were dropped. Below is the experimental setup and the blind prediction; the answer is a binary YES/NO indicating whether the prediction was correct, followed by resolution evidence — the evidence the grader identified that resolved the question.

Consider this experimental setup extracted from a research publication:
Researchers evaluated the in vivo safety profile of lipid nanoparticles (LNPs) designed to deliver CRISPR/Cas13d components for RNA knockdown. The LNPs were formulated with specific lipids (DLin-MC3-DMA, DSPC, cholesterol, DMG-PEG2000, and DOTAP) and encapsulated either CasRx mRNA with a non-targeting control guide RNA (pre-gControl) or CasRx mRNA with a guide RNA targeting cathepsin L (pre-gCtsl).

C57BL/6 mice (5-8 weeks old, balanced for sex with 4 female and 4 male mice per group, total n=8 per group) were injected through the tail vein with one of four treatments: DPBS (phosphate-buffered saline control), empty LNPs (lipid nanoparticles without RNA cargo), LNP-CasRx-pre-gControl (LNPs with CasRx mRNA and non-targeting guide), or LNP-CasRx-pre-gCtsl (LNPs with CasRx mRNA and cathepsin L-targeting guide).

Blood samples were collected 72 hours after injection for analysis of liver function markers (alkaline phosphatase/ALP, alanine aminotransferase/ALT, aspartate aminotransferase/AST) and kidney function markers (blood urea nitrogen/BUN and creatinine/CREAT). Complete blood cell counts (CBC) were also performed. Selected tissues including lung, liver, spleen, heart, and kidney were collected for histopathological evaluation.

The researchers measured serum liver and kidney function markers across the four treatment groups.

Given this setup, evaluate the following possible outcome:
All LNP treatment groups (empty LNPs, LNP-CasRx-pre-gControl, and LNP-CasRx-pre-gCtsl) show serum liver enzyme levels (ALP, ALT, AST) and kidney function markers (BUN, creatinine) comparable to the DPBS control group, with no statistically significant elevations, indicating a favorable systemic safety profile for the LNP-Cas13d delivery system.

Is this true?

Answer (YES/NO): YES